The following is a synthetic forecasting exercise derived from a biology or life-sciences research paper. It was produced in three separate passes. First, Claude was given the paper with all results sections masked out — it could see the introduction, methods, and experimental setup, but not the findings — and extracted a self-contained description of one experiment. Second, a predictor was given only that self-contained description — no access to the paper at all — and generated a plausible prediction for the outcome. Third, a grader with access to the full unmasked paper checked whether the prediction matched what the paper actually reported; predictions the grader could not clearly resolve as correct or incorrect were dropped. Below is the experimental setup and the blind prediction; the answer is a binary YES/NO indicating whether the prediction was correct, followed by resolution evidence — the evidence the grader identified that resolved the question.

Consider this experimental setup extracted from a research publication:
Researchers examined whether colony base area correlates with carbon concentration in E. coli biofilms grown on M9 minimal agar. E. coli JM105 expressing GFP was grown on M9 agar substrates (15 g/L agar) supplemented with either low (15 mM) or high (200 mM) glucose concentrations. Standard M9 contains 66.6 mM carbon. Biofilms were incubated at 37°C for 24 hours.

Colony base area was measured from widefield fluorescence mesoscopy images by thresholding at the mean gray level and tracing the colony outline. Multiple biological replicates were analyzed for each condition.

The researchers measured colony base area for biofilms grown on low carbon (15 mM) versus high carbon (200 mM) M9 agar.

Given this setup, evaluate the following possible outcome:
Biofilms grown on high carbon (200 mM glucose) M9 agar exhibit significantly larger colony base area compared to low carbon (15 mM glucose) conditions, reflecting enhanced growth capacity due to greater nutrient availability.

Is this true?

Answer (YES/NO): YES